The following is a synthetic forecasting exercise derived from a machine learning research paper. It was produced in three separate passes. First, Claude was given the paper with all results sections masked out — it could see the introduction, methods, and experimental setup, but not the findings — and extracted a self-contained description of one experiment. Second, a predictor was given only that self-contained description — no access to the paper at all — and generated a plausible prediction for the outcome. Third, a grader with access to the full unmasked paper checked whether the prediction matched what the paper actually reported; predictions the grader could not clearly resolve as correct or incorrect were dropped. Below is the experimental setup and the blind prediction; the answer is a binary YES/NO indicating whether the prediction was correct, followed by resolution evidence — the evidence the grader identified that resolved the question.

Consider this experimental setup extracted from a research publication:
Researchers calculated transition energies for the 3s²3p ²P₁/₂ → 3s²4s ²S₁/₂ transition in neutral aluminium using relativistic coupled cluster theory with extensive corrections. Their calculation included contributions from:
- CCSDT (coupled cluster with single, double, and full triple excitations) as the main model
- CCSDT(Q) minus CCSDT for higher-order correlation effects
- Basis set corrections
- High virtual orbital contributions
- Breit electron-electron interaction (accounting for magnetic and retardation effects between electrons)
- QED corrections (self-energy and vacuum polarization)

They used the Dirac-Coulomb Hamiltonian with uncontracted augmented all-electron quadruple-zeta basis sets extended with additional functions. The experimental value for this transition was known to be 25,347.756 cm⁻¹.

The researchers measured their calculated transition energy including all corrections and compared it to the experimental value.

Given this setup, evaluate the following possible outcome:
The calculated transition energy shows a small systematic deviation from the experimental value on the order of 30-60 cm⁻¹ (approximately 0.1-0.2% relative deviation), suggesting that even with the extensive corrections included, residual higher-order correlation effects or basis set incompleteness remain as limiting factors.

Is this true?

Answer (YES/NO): NO